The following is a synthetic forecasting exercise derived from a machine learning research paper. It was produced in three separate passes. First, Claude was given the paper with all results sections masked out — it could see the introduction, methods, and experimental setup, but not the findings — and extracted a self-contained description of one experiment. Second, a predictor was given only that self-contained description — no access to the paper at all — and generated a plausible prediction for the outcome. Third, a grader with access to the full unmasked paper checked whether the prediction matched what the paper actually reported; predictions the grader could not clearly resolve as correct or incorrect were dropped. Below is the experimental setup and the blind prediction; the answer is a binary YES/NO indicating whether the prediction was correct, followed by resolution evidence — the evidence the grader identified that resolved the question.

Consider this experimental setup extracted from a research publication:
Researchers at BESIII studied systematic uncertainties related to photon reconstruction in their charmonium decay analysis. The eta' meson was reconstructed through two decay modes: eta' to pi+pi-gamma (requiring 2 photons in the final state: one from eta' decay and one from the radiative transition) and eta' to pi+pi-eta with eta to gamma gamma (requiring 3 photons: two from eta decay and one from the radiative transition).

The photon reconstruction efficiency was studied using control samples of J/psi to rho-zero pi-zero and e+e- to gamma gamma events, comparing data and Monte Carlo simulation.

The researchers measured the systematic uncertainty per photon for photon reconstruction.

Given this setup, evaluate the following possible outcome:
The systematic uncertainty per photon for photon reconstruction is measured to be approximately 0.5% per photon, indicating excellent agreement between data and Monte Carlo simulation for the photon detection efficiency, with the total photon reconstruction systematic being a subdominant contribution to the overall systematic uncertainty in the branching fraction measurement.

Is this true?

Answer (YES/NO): NO